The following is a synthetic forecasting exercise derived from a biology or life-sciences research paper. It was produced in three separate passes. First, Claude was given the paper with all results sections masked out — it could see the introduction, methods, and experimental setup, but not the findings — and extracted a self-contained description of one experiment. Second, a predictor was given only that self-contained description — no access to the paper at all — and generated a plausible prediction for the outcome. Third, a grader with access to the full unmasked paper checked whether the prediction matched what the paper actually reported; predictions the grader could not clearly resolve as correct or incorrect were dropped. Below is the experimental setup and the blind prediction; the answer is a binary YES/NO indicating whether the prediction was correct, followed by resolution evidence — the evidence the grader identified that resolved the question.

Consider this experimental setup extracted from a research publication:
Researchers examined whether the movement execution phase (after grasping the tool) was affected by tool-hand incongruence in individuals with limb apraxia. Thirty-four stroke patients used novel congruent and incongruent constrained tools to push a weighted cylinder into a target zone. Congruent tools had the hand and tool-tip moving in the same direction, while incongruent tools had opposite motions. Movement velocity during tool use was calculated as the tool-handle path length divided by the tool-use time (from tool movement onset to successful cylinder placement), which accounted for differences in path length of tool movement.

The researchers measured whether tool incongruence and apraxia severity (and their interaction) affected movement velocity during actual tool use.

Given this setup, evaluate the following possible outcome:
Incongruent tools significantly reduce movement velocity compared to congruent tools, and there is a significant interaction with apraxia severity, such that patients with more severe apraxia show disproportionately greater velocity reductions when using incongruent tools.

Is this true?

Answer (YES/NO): NO